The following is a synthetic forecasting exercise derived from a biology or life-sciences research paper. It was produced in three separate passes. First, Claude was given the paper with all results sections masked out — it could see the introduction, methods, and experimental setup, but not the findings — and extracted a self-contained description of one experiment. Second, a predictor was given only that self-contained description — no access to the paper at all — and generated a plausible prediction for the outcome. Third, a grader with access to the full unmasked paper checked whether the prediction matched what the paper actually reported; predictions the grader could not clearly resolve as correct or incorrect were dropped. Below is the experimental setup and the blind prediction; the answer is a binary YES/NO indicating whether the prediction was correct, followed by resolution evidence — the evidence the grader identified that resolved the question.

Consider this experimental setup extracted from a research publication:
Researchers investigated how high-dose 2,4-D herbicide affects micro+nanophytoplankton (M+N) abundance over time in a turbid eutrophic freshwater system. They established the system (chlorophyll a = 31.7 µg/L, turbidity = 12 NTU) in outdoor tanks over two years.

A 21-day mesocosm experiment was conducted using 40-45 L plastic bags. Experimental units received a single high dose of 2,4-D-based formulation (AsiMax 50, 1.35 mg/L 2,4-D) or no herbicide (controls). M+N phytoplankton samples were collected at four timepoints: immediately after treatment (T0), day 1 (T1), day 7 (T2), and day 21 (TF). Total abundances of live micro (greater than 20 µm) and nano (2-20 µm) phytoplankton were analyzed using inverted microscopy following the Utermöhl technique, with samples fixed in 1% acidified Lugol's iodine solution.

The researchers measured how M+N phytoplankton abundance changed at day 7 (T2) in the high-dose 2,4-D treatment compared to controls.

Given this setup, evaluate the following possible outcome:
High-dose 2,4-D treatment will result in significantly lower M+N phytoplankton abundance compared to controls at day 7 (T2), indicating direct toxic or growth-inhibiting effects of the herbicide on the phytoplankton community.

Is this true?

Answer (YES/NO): YES